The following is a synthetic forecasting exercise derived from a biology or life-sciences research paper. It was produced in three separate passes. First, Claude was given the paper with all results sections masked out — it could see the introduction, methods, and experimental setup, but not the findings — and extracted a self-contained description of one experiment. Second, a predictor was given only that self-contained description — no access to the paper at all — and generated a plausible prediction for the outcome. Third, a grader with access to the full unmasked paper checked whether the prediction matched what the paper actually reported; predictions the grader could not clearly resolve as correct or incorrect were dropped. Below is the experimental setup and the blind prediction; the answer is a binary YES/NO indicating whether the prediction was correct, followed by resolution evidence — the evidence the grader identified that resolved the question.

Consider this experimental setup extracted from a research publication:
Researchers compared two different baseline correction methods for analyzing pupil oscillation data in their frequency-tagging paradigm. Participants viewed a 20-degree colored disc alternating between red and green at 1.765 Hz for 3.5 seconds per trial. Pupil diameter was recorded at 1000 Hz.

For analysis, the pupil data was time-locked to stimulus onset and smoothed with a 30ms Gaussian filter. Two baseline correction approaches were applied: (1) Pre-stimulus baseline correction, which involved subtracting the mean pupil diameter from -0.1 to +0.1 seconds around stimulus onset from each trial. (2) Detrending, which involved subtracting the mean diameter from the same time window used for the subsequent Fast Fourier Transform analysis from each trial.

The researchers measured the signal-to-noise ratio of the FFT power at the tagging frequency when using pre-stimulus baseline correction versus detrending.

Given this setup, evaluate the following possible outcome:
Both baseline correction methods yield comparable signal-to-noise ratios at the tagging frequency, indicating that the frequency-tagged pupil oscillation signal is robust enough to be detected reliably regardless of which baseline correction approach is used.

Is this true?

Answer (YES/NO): YES